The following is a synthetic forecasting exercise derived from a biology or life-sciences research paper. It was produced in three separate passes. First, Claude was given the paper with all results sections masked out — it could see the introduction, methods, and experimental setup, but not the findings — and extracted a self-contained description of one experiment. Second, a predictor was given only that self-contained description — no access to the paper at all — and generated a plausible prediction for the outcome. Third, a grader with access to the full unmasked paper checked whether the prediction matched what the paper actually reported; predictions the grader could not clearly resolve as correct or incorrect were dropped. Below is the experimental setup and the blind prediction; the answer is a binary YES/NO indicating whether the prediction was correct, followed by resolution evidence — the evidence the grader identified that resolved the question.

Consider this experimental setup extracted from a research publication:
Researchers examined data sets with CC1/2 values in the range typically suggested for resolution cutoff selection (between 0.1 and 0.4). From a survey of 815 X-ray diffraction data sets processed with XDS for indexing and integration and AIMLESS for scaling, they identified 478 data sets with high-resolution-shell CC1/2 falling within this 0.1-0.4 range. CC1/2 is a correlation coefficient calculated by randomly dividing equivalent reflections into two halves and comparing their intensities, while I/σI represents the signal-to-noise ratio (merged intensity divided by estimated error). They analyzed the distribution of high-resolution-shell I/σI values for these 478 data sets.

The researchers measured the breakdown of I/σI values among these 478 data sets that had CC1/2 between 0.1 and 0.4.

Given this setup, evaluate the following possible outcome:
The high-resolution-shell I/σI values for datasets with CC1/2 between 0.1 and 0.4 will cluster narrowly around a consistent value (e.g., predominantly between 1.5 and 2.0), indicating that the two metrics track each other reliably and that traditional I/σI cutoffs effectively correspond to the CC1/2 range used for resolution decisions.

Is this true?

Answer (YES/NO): NO